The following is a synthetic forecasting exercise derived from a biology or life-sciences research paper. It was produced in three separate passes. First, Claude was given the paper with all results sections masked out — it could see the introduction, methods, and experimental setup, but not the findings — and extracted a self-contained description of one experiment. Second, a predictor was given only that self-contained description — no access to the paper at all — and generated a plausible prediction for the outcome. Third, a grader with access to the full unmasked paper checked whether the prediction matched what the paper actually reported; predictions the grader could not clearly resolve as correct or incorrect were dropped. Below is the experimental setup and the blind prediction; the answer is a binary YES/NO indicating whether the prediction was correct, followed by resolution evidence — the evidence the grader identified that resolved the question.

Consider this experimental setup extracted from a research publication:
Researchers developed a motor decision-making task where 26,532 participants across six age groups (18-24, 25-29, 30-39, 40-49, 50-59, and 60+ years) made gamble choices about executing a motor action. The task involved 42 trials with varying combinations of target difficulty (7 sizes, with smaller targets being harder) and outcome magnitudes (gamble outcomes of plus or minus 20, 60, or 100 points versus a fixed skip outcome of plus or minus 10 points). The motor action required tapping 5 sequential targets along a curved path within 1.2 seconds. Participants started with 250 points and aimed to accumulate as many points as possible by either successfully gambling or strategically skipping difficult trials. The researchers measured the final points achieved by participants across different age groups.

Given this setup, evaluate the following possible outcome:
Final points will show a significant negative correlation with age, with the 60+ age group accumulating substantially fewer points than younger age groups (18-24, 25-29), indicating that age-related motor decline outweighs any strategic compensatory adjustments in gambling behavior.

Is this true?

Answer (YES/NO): NO